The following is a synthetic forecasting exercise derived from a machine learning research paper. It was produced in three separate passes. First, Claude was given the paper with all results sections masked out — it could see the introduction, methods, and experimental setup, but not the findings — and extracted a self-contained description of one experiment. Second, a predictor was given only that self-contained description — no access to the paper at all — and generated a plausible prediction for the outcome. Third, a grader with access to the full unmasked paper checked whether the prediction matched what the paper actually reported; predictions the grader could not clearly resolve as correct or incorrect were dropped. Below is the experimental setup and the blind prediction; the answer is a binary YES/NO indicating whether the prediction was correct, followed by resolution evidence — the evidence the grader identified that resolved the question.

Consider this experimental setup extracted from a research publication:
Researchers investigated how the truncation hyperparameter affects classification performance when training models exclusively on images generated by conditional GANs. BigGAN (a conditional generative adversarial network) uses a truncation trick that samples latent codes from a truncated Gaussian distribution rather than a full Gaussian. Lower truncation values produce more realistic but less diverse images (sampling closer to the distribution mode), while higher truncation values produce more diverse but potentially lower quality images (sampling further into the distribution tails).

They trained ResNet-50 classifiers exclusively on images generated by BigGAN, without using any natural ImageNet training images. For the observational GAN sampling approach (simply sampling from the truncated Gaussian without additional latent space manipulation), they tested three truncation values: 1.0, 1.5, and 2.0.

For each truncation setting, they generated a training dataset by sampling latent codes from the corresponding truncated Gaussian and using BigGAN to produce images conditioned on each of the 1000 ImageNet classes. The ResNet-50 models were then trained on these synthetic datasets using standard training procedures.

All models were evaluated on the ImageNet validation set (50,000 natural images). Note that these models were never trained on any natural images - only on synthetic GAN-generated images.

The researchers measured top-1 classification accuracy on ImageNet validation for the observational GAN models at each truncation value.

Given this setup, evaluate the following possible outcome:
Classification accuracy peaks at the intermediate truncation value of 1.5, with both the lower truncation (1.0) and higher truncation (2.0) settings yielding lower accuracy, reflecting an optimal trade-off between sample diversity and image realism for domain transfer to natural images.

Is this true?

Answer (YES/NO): YES